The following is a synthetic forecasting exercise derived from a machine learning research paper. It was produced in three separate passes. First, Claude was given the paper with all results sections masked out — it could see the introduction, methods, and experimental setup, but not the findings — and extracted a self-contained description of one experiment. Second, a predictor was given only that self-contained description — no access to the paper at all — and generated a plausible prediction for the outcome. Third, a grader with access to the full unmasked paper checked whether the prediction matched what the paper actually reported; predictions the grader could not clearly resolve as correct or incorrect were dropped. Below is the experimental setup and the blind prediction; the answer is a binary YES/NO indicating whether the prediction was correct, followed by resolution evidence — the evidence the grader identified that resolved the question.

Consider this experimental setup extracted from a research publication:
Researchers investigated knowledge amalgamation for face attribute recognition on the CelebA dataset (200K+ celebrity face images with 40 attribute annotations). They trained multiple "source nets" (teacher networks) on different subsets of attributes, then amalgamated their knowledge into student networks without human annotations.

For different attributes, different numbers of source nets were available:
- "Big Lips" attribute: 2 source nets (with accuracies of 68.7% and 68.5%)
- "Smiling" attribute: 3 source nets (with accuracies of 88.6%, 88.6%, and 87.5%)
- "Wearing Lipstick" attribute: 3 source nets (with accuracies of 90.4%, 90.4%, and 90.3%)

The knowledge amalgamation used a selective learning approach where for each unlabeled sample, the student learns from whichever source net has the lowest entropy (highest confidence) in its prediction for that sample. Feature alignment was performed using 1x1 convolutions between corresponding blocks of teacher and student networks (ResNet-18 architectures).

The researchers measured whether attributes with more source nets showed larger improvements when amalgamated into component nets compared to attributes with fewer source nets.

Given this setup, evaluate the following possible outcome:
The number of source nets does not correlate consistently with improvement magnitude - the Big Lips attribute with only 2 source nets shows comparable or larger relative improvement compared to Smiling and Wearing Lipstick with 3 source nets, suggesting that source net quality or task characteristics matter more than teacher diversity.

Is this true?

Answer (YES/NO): NO